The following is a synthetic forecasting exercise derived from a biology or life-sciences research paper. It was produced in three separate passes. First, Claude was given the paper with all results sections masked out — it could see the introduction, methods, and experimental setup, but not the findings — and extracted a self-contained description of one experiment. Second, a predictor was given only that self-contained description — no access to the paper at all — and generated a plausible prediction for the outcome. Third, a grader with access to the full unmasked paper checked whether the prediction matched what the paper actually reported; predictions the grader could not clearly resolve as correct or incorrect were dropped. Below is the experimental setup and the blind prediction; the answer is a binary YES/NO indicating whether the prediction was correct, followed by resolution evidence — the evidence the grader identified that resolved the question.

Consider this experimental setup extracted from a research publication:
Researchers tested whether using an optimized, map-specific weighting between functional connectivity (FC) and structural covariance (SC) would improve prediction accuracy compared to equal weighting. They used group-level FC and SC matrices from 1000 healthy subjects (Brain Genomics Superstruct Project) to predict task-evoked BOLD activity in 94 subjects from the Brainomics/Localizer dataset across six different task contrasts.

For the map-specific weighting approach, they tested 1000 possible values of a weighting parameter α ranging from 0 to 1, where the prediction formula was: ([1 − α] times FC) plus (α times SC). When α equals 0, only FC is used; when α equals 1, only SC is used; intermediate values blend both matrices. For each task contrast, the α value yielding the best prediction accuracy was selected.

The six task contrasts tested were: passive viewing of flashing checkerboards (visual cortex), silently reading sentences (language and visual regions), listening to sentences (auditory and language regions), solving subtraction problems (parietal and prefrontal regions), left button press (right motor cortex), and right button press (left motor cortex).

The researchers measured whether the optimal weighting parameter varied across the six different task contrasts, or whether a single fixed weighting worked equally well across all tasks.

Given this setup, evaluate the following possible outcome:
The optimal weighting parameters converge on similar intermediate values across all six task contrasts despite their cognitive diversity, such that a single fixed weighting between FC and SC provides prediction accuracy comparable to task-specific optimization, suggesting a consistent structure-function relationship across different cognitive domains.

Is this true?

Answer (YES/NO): YES